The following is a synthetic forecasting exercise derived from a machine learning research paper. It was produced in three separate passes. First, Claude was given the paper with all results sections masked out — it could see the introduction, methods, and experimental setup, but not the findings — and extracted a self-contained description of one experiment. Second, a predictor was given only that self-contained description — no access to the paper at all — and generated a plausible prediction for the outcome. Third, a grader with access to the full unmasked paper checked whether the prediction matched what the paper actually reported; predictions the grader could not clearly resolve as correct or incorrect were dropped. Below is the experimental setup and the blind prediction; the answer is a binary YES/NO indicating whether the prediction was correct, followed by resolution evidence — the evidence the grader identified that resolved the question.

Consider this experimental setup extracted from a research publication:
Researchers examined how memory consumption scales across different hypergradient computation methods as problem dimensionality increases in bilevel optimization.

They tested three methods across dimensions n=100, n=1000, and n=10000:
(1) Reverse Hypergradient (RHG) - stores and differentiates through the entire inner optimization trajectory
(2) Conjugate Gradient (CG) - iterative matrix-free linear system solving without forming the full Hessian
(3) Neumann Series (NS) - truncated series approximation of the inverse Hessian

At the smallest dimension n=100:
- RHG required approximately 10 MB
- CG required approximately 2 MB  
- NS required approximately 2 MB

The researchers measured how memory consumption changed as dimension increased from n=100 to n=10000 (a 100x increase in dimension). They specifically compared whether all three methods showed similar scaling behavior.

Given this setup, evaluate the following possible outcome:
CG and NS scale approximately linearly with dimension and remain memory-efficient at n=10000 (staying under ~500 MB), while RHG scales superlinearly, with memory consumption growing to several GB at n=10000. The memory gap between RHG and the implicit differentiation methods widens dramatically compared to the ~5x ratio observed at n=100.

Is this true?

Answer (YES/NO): NO